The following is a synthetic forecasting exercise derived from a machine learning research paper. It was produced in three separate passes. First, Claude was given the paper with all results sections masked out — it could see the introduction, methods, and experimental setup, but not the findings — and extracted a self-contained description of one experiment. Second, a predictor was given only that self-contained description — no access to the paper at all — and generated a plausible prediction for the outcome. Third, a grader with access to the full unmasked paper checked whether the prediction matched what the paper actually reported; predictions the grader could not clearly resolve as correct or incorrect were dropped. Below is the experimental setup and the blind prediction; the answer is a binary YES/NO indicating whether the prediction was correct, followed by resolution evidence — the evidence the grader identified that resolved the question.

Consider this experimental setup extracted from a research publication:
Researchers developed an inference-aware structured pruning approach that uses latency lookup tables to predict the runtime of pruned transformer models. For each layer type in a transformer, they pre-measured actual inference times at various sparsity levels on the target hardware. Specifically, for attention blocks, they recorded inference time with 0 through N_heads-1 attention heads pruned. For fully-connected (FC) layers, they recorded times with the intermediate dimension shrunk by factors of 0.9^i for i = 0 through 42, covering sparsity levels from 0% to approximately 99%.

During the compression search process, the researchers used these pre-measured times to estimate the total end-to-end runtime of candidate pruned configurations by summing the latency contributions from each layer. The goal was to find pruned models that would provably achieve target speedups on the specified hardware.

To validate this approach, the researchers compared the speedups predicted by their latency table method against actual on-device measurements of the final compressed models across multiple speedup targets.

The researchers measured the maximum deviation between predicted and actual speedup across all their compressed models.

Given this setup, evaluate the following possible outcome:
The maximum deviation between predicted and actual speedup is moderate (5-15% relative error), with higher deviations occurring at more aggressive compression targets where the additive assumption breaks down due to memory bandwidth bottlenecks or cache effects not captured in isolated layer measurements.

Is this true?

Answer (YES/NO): NO